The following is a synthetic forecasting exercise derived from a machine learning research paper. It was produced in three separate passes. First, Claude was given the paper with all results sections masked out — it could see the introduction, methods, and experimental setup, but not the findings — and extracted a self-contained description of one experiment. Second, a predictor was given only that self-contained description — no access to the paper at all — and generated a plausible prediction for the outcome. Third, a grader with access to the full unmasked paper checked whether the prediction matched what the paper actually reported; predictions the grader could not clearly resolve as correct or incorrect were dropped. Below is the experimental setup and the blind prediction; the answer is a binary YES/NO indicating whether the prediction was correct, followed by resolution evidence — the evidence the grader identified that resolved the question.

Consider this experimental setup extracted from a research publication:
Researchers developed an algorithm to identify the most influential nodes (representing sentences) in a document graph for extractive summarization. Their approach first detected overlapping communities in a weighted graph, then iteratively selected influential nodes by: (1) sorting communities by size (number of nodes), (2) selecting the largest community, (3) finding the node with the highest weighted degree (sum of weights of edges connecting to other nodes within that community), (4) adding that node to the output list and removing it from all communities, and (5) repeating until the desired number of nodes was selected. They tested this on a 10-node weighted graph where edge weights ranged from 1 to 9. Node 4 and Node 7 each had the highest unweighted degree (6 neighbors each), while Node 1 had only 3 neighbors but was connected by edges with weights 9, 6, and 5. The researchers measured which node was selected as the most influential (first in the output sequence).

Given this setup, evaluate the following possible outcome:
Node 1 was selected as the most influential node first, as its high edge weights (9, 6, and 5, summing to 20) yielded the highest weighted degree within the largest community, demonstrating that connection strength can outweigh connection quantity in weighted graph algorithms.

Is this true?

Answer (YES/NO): YES